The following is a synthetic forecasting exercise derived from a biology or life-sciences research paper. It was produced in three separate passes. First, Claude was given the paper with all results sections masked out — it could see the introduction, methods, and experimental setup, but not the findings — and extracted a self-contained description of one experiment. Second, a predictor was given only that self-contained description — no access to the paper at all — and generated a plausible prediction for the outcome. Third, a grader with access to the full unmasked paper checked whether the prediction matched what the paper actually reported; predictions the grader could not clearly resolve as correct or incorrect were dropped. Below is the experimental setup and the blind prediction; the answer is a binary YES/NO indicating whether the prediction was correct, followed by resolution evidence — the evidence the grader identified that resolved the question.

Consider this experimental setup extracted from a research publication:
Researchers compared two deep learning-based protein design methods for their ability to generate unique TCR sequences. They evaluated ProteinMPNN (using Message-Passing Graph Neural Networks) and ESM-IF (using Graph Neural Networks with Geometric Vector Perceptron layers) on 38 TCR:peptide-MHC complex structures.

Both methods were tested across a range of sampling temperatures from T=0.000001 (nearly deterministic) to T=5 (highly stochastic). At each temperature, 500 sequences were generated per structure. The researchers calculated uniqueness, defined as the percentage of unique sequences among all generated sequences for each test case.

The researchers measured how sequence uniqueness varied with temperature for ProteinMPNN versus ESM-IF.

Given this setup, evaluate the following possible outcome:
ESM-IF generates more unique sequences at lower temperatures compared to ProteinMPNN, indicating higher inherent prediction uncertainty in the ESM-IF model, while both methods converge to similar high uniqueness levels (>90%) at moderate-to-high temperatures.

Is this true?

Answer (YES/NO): NO